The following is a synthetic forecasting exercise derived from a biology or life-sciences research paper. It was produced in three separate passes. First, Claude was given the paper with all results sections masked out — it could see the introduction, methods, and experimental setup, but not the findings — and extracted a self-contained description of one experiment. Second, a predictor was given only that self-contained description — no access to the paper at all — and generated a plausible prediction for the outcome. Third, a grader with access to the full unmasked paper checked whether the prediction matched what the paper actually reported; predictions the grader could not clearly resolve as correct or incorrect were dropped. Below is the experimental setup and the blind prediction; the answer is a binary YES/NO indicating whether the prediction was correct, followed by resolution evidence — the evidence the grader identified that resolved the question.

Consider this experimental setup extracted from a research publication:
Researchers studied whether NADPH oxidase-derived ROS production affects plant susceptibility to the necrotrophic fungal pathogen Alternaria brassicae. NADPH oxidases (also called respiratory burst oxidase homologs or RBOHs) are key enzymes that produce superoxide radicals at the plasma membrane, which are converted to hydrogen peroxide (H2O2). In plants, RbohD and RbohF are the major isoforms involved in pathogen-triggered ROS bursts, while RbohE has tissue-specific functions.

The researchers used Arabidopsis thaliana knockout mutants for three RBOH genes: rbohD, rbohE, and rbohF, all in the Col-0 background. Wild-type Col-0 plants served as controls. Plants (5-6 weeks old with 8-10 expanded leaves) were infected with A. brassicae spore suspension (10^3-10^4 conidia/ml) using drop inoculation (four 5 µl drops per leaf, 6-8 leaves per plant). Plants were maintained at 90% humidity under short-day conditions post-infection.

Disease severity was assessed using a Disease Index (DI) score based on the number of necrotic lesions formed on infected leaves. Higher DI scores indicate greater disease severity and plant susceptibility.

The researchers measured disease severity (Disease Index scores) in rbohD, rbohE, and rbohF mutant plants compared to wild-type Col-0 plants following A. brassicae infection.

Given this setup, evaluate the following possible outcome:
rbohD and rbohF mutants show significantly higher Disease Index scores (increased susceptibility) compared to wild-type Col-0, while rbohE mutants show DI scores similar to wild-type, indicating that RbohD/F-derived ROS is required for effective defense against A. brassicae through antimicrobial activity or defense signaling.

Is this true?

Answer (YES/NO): NO